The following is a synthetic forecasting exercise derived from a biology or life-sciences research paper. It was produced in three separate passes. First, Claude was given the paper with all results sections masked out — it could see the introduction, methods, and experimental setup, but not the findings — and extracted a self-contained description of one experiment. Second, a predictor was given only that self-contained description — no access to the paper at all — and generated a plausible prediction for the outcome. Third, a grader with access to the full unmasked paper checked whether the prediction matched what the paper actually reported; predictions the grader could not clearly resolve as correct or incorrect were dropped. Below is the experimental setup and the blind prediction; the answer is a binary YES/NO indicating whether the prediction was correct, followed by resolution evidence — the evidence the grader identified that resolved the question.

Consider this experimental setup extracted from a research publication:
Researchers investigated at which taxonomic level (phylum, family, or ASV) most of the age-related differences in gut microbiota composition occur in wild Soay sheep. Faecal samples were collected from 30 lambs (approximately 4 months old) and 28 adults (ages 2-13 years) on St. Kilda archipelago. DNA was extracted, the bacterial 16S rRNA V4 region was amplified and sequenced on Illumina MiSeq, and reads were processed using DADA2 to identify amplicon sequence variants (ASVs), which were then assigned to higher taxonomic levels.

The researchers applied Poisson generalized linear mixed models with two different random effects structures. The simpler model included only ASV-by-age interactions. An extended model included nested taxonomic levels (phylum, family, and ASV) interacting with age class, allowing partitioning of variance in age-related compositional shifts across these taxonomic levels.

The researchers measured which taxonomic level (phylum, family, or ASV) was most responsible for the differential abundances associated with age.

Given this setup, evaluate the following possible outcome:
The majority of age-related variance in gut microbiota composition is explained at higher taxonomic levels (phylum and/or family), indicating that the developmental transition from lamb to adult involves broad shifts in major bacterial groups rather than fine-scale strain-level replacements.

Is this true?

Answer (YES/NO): NO